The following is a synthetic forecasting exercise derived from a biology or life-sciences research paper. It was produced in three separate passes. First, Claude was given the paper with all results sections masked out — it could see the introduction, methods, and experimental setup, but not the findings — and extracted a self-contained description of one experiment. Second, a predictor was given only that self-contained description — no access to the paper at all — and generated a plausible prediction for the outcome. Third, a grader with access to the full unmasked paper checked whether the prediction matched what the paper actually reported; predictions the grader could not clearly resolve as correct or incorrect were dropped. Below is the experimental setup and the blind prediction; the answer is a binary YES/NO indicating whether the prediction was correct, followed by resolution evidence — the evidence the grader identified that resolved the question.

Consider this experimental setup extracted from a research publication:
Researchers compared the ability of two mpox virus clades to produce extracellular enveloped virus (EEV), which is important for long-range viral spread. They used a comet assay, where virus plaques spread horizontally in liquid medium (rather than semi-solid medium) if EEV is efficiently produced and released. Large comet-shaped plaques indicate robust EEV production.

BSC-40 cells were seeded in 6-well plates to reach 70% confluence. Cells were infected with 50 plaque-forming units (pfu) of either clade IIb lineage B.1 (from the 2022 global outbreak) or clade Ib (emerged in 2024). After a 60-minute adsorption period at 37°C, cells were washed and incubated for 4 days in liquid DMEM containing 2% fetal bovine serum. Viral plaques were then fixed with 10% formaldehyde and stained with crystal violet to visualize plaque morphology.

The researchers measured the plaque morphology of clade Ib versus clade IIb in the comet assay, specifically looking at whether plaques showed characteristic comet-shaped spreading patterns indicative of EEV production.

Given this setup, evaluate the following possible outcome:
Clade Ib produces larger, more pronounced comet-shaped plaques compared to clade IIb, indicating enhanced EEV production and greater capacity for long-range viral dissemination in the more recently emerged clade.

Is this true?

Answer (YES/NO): NO